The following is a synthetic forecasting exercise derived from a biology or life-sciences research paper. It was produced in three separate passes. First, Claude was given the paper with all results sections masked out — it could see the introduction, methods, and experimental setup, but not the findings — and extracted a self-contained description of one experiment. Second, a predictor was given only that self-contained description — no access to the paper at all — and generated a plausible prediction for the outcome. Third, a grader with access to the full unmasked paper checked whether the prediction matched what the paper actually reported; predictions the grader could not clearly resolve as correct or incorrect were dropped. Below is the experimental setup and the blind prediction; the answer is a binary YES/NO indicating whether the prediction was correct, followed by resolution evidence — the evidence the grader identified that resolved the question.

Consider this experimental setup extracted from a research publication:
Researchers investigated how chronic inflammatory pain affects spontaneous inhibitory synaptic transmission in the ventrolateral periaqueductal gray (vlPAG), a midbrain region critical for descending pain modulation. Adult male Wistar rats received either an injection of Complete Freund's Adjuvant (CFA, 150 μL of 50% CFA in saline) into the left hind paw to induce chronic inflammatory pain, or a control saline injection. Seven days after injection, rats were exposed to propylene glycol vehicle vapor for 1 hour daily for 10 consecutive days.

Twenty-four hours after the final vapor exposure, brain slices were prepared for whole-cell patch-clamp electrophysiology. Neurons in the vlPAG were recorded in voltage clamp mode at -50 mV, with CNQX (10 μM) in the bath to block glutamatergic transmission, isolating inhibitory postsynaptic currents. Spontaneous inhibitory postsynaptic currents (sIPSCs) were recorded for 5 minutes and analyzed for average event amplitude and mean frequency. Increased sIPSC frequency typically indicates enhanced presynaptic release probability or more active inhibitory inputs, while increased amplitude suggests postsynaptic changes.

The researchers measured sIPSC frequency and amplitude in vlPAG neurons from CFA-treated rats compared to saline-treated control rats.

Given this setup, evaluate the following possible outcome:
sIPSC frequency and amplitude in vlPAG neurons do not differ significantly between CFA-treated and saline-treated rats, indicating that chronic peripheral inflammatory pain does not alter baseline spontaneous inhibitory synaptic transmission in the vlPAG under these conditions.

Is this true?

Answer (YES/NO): YES